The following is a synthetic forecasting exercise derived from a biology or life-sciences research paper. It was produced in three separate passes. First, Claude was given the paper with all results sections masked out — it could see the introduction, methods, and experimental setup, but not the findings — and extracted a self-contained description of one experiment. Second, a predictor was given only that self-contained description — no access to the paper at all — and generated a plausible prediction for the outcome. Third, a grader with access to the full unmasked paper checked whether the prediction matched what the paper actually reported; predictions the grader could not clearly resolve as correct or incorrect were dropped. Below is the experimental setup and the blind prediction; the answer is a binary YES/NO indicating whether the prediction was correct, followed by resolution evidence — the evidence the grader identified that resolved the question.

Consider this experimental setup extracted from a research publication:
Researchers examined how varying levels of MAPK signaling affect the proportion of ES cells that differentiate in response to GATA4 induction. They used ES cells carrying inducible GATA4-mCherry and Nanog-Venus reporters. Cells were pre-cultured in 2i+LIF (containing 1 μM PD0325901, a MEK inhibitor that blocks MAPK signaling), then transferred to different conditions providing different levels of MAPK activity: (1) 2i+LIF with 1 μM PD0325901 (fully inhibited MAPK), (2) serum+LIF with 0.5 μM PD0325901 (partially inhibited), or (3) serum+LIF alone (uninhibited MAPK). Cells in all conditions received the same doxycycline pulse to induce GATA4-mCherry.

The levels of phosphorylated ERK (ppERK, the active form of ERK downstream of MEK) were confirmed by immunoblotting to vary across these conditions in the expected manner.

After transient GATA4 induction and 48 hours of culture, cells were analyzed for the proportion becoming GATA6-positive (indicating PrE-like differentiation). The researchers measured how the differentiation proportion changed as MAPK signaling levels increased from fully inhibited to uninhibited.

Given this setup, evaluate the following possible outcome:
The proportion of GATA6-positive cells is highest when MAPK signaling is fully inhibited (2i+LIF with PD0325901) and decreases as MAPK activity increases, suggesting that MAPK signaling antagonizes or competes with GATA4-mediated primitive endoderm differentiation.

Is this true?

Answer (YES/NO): NO